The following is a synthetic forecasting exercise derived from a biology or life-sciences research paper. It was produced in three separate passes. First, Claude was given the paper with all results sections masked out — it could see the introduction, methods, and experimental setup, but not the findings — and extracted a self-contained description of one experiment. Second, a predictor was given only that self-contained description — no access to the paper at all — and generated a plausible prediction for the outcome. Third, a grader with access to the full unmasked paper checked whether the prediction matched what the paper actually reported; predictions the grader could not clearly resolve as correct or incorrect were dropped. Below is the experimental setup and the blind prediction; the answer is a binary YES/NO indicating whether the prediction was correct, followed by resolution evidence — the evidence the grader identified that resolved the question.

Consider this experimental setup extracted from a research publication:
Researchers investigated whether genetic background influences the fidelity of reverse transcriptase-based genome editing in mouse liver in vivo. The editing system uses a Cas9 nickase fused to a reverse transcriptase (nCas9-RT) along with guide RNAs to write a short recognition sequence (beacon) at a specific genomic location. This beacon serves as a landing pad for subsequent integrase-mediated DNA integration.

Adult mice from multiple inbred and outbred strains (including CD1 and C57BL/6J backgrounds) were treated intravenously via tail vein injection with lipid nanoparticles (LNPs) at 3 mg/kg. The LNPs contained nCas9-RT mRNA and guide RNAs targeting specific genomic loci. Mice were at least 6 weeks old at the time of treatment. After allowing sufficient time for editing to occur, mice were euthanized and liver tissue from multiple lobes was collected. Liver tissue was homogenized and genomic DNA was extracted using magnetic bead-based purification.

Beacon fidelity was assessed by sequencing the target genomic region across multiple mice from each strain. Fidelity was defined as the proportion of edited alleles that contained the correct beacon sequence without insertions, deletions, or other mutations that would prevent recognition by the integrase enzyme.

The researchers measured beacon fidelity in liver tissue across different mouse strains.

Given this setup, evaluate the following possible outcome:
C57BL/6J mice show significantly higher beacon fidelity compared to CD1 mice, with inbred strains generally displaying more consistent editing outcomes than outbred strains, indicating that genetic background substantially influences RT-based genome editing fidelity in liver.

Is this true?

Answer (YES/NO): NO